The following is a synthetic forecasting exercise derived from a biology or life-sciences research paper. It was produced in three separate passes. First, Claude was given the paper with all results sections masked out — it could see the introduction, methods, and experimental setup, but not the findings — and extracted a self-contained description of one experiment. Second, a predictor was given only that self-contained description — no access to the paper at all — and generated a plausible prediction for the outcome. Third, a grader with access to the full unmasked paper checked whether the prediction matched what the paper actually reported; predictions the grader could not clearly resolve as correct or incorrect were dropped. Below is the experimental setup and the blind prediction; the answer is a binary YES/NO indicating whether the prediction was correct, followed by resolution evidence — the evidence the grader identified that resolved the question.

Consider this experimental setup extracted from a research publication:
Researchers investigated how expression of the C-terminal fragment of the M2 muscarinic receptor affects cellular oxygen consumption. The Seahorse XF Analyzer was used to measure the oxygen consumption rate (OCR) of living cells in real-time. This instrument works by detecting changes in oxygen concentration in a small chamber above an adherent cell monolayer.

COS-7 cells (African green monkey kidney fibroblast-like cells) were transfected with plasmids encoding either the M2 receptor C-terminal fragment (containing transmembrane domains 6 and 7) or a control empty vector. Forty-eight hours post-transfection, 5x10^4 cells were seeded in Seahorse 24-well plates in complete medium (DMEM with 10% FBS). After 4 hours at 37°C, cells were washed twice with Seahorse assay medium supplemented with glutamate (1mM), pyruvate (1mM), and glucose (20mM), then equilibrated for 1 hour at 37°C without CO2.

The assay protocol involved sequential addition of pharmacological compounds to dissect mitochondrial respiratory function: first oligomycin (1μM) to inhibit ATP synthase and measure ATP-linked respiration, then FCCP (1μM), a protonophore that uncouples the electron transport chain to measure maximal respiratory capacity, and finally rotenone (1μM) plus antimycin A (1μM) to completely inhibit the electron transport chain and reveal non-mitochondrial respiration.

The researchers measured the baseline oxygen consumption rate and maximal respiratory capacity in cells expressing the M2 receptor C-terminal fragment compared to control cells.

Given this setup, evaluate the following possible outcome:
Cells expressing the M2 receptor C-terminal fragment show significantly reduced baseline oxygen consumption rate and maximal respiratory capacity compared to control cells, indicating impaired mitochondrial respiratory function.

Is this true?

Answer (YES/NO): YES